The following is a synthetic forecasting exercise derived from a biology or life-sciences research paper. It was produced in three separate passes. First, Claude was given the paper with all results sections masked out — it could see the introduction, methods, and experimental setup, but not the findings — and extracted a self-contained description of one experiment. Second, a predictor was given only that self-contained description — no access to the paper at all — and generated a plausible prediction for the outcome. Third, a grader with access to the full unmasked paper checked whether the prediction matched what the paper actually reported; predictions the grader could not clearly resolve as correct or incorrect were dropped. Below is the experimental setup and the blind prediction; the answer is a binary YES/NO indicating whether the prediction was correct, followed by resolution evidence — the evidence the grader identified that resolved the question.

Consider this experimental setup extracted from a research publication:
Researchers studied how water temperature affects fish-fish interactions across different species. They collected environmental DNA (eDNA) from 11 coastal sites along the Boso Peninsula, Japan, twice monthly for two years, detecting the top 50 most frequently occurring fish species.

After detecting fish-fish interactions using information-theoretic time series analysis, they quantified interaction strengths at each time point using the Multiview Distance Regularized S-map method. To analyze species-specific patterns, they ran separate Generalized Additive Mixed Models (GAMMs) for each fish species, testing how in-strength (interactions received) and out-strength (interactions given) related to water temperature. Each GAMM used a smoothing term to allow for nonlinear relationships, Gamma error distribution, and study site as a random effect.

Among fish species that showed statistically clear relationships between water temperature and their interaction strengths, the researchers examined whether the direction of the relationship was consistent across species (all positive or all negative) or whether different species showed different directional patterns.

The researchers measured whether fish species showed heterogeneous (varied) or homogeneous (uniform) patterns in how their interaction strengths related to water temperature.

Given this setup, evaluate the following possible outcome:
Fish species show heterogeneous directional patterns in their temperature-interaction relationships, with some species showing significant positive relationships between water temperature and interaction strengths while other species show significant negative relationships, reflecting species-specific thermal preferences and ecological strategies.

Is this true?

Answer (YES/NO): YES